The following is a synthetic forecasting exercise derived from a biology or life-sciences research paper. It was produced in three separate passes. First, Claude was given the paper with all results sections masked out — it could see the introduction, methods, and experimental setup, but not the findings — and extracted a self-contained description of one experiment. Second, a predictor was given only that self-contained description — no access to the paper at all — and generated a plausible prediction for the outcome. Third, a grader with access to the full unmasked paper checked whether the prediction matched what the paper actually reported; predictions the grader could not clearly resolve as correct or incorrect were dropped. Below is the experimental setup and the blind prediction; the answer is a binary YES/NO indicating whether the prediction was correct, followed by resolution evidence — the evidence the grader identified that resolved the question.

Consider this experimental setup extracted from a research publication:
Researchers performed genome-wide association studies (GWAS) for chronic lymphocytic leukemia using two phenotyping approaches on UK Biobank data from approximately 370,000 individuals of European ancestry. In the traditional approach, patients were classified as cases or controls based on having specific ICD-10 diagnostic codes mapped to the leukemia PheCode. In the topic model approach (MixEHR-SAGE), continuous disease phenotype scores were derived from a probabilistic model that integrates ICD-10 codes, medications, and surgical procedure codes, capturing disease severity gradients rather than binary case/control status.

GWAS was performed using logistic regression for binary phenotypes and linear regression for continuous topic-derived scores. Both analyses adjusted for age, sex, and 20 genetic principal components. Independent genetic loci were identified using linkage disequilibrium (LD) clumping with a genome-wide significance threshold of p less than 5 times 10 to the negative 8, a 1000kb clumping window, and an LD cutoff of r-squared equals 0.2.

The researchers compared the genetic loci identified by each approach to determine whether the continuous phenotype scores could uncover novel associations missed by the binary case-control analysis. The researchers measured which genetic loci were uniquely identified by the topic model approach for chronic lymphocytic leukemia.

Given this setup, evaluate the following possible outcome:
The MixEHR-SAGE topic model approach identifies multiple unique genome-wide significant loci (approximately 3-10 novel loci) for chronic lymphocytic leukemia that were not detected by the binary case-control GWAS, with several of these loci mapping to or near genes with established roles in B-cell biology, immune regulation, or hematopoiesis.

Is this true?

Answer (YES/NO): NO